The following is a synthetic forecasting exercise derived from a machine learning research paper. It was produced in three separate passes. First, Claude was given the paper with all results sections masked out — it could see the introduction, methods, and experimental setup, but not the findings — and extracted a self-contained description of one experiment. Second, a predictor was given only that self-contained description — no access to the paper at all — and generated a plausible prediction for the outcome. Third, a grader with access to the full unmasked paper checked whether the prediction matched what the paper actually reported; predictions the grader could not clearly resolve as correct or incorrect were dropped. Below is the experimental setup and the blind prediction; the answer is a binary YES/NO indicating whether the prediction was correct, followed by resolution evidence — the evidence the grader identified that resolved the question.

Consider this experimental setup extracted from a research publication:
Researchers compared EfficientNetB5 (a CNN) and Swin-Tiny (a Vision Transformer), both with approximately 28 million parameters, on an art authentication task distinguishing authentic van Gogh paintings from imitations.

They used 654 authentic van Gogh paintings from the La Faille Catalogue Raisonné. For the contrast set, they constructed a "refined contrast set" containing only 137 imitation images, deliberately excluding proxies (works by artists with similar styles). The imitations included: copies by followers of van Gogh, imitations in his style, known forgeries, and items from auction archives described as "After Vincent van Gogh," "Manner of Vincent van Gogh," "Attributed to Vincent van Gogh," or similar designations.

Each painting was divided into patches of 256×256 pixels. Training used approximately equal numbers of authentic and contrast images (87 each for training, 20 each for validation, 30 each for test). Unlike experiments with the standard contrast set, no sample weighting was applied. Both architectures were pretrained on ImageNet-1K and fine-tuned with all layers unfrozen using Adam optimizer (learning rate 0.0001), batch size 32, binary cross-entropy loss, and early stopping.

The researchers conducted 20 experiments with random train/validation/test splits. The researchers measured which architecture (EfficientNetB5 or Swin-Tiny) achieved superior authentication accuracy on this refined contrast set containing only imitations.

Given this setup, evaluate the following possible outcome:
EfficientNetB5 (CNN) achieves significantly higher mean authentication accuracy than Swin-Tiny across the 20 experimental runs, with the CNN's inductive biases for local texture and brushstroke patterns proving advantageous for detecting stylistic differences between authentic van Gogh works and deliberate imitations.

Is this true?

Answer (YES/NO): NO